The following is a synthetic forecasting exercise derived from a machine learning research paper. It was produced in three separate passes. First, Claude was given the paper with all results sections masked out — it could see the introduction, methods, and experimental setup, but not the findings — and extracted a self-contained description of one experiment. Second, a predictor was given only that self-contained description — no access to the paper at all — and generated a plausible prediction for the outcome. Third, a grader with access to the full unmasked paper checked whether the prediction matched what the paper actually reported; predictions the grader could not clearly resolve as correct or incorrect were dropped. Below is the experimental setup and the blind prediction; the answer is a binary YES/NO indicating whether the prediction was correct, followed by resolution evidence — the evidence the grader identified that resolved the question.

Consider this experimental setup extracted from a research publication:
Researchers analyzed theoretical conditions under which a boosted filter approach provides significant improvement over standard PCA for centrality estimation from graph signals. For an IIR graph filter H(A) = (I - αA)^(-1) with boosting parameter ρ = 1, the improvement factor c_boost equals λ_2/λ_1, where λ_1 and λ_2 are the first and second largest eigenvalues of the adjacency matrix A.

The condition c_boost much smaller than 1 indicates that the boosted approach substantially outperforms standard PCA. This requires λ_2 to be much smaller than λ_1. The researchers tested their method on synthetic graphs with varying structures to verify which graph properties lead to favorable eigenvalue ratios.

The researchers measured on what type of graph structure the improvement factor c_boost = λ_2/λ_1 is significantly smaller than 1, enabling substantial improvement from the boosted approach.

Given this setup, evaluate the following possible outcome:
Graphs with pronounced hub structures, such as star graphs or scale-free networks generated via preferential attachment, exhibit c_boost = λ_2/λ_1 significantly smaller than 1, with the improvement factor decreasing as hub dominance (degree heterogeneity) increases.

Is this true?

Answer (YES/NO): YES